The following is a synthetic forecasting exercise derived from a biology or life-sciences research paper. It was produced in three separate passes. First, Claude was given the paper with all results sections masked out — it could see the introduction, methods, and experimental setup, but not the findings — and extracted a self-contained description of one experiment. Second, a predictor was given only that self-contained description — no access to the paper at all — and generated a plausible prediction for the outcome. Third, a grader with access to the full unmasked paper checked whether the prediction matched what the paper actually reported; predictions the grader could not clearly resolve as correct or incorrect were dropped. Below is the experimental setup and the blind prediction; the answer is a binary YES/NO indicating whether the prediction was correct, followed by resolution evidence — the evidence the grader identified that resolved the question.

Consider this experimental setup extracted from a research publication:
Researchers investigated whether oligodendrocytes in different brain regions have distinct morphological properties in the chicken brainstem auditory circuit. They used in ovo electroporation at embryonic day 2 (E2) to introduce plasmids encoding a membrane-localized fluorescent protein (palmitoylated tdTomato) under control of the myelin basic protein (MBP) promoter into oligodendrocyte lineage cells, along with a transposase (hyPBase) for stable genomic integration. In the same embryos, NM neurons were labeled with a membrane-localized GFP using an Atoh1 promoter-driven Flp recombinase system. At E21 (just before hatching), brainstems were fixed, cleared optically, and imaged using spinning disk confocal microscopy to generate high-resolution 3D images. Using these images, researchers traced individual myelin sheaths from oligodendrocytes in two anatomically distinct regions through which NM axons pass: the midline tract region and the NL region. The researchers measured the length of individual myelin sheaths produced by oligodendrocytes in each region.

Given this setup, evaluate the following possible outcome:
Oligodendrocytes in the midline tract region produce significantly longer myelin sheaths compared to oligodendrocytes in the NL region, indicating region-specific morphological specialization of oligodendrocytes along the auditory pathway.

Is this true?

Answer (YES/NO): YES